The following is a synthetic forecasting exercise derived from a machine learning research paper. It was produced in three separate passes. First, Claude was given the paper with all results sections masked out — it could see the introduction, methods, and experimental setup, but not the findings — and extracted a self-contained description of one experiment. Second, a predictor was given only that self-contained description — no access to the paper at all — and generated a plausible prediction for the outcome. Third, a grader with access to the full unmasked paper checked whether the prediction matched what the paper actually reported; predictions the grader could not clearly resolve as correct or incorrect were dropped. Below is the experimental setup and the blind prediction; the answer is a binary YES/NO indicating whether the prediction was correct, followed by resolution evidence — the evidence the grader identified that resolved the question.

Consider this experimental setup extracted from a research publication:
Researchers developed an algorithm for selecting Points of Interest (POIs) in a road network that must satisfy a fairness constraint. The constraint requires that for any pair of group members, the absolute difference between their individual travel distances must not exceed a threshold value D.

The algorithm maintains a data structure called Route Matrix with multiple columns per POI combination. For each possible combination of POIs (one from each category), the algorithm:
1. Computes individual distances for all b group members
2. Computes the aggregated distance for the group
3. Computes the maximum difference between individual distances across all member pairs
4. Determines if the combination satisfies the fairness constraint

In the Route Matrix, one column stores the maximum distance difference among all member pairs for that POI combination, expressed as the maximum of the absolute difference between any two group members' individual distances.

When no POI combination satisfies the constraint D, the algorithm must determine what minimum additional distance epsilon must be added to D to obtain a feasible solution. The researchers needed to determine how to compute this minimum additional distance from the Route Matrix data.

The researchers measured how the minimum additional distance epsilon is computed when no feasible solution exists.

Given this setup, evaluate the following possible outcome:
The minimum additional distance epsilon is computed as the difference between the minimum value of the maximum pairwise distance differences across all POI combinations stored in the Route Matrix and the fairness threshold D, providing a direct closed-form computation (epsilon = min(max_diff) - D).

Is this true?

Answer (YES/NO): YES